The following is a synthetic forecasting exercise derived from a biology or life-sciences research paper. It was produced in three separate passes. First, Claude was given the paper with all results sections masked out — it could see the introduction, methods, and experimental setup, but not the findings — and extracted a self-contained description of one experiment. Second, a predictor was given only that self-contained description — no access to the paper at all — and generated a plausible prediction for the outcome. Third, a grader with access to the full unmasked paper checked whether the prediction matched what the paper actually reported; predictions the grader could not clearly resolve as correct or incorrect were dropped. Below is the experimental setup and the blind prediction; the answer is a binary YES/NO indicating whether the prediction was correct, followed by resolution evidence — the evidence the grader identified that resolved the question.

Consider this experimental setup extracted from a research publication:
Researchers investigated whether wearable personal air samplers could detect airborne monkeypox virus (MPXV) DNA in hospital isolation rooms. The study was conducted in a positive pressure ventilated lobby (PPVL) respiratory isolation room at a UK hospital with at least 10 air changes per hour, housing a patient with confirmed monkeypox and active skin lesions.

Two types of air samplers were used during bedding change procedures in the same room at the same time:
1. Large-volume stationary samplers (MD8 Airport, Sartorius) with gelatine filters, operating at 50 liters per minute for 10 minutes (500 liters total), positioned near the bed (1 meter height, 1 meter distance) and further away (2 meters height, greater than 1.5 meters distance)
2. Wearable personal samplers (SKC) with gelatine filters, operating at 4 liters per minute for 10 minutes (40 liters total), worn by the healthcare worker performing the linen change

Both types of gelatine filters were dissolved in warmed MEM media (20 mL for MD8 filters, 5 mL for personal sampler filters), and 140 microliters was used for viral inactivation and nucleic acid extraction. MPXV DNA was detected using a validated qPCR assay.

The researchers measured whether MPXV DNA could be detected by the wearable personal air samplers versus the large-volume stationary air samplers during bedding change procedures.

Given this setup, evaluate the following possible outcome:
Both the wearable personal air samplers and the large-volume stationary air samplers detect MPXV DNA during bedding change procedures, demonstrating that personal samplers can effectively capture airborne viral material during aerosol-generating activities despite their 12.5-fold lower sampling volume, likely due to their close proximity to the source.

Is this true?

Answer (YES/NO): NO